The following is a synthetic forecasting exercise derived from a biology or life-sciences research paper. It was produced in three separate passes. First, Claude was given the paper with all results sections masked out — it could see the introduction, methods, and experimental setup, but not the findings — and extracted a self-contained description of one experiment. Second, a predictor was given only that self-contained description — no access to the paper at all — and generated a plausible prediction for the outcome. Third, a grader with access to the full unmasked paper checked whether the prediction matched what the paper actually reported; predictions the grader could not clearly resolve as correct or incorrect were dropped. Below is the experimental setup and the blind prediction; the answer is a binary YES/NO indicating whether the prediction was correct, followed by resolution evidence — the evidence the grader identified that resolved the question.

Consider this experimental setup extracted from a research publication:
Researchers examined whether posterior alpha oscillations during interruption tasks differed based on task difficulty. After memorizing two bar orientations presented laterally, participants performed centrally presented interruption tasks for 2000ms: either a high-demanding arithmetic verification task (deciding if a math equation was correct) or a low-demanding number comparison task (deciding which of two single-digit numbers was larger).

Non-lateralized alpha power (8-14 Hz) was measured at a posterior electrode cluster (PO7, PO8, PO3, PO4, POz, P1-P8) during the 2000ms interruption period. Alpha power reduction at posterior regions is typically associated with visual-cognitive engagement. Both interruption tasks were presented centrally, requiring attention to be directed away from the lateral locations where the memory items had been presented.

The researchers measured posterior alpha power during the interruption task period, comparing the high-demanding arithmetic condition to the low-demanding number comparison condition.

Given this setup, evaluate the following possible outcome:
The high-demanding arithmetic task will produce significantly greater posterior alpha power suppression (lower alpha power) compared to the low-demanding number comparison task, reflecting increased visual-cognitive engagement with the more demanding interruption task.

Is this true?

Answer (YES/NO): NO